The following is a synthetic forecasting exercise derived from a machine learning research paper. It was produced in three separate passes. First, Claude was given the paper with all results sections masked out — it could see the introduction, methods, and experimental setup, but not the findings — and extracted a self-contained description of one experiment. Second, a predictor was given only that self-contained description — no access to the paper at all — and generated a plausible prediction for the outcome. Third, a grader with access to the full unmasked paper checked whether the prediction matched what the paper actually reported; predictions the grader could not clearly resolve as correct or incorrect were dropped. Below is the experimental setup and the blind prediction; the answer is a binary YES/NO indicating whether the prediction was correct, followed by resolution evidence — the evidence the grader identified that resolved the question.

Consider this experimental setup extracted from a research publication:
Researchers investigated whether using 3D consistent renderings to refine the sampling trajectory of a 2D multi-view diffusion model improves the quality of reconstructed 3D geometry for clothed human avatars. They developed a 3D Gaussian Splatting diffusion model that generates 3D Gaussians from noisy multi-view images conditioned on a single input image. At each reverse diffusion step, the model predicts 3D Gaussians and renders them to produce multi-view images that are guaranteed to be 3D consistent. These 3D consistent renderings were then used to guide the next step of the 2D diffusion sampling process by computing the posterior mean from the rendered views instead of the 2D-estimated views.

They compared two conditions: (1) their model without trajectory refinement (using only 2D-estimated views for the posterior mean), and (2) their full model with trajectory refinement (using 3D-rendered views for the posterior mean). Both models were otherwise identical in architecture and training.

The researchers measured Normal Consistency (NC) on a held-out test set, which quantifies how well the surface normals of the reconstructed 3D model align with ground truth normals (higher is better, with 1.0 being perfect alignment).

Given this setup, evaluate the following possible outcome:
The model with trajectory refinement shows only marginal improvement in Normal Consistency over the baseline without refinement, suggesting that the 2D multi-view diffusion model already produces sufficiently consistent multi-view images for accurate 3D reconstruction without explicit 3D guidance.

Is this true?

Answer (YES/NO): NO